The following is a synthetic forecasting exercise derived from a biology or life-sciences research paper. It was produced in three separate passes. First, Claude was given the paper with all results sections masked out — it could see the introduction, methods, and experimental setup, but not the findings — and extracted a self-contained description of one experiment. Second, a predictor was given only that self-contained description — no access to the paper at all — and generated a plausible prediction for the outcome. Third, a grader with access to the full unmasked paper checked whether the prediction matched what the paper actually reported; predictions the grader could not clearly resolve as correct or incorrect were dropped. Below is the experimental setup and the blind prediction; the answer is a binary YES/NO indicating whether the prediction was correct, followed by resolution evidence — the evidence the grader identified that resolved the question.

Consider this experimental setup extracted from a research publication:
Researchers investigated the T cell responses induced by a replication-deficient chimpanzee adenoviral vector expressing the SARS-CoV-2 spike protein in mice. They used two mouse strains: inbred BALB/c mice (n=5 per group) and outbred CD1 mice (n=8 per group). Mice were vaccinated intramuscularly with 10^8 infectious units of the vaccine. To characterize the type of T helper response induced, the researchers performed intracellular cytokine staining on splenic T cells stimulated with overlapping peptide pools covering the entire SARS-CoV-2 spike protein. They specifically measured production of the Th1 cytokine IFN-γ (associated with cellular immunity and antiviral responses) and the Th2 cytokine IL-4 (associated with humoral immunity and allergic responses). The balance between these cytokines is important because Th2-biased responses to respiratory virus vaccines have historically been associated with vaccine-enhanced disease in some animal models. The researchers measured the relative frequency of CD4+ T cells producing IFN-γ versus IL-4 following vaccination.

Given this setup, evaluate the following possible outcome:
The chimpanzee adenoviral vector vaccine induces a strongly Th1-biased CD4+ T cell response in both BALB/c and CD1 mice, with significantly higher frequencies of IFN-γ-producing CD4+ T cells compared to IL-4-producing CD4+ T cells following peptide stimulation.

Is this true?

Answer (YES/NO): YES